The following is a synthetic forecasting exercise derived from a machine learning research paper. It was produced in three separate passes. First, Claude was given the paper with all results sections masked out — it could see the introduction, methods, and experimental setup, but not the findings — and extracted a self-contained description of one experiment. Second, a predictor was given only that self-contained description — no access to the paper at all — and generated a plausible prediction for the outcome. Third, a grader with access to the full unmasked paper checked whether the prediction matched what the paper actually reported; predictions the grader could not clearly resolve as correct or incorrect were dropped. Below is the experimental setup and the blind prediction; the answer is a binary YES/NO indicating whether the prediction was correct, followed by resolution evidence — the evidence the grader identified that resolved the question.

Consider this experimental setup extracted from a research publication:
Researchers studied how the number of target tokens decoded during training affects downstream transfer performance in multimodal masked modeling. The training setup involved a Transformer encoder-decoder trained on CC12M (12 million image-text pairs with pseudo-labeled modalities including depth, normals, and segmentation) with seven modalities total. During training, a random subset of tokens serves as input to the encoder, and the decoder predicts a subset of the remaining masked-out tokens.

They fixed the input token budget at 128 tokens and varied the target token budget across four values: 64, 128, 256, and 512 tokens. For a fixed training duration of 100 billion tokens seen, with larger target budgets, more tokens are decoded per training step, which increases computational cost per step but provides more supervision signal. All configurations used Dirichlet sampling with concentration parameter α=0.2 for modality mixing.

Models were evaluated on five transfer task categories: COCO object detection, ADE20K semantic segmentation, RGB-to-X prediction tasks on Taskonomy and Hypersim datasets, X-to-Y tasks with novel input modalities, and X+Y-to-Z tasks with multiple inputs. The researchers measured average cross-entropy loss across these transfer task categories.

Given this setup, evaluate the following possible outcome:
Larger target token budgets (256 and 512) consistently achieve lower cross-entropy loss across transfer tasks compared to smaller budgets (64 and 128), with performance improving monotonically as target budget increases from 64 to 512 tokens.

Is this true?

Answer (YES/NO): NO